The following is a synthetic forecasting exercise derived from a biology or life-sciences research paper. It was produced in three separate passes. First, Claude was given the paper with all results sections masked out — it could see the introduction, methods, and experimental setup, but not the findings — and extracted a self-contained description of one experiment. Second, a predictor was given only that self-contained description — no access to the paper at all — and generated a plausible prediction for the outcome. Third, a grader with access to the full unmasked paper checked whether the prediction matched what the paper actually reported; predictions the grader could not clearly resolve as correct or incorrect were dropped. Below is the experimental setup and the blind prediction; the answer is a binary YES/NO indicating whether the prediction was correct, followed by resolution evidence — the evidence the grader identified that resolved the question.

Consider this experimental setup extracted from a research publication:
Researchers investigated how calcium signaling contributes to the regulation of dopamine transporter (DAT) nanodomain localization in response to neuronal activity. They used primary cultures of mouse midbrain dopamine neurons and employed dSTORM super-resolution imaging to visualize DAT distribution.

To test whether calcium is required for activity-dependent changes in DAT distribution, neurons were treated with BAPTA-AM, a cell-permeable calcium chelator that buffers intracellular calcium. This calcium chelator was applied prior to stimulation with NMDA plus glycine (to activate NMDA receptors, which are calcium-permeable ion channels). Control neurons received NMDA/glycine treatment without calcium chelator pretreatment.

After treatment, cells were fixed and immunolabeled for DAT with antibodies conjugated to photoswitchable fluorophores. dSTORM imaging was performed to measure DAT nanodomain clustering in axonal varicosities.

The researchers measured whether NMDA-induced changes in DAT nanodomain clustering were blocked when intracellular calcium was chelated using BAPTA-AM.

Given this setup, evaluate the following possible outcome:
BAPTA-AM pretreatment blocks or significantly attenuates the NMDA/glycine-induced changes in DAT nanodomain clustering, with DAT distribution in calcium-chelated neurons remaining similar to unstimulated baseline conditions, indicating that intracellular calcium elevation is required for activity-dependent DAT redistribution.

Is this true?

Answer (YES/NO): YES